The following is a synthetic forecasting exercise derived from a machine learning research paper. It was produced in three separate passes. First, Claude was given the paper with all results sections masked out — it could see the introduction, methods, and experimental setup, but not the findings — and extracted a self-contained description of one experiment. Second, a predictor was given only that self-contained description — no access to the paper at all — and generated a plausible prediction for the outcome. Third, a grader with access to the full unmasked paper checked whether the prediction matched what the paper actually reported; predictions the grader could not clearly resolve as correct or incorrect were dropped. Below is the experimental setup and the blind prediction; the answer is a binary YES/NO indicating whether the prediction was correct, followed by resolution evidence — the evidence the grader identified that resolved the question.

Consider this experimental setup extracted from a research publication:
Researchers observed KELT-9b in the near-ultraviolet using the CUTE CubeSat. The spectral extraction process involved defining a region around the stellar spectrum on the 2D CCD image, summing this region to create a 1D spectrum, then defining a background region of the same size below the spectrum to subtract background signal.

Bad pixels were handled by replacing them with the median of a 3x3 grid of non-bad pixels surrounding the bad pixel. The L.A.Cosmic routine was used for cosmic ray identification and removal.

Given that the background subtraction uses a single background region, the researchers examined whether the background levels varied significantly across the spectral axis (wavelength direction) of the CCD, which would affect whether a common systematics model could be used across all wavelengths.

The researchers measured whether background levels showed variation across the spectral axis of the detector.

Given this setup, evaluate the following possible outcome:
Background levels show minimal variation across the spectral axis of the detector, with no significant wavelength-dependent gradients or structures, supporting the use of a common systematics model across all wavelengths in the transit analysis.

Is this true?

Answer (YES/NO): NO